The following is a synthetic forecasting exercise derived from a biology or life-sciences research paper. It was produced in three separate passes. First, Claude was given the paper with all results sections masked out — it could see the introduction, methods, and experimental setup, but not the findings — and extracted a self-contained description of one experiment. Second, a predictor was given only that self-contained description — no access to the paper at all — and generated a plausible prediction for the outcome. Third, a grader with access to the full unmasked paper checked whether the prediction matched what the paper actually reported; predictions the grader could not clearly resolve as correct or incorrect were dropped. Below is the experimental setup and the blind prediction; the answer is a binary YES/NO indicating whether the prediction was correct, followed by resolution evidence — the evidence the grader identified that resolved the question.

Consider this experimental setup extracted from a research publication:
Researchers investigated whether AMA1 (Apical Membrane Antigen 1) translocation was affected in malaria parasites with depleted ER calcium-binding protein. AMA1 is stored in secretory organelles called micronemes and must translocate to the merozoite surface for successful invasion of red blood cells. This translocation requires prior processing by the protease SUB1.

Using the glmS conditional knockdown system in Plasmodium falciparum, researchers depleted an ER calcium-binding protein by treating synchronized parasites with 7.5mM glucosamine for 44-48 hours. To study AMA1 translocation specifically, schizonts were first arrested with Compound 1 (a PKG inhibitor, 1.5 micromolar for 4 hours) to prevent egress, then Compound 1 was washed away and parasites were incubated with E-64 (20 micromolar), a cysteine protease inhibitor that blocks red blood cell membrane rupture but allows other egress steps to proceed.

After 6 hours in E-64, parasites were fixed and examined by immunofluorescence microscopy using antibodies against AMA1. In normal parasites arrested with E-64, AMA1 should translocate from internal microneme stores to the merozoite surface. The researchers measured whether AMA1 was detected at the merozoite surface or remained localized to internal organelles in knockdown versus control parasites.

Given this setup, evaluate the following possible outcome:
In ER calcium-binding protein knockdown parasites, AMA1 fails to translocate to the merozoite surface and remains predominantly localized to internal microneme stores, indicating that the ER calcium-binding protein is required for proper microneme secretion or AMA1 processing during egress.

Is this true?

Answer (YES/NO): NO